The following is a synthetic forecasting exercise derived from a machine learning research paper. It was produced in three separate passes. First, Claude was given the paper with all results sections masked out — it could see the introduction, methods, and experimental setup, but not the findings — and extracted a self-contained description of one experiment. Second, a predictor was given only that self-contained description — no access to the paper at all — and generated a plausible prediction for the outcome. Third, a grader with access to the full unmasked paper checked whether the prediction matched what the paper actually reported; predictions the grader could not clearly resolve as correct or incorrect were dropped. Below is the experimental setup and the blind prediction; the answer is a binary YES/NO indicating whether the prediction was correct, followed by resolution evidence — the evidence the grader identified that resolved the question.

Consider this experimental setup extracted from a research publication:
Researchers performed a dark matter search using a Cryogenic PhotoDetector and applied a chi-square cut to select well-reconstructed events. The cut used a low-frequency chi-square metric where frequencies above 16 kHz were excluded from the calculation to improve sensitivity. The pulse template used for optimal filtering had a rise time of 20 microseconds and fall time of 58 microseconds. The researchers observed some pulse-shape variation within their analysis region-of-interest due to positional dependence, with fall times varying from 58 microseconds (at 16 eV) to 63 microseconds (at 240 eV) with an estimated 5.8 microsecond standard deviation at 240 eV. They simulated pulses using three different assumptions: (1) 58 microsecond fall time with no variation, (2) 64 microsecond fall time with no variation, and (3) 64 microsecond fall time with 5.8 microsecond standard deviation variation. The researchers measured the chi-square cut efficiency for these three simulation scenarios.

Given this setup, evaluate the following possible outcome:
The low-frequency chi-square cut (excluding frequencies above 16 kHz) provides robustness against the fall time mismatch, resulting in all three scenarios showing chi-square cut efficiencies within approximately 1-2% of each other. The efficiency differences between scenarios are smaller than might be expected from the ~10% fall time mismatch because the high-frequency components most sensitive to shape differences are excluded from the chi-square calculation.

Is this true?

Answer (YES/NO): NO